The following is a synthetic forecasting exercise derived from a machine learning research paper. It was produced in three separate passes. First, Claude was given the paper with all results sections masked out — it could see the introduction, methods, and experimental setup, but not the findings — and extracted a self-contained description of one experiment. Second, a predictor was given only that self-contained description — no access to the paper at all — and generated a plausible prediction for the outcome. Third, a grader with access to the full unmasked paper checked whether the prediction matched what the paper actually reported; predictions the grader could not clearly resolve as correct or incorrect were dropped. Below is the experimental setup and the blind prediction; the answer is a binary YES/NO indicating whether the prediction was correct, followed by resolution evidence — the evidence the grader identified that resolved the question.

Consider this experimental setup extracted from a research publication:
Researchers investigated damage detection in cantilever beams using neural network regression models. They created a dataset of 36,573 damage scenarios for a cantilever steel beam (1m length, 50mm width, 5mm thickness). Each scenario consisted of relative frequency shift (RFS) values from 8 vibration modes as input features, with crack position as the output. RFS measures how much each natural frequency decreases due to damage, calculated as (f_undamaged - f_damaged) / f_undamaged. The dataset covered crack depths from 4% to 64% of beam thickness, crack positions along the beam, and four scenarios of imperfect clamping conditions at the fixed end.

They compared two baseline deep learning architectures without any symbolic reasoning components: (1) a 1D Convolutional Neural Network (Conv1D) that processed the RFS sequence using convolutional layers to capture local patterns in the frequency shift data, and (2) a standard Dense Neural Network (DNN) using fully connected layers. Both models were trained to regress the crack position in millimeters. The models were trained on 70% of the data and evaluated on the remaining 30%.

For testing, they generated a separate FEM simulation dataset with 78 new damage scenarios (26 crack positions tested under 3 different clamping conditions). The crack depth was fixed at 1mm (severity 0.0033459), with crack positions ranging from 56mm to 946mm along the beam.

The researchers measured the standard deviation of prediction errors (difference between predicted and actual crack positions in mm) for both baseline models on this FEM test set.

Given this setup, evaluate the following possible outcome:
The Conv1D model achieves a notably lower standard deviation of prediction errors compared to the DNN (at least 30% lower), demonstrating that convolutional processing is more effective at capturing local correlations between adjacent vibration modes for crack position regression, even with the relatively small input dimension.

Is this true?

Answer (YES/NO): NO